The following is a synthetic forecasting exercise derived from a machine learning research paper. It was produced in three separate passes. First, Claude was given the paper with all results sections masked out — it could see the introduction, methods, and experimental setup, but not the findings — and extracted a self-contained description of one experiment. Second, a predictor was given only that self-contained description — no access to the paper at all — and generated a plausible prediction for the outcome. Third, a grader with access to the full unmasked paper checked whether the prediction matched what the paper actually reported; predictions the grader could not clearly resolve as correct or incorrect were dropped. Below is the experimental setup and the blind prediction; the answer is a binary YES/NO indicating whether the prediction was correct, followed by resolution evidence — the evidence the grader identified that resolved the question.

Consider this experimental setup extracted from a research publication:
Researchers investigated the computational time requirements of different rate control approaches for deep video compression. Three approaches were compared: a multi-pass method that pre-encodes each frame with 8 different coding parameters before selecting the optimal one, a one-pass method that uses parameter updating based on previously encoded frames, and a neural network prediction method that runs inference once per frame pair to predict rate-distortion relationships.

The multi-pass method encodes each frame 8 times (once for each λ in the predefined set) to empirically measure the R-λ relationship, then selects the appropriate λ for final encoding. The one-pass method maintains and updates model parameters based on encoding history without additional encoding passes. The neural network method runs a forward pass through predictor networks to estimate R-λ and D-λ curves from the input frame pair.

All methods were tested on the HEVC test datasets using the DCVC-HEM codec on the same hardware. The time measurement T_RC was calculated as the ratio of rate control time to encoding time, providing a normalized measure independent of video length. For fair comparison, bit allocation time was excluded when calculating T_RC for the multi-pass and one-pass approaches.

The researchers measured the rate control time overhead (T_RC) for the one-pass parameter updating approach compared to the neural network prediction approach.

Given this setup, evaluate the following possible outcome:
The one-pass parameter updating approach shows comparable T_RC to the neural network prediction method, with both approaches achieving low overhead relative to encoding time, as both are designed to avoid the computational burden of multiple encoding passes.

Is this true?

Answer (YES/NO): NO